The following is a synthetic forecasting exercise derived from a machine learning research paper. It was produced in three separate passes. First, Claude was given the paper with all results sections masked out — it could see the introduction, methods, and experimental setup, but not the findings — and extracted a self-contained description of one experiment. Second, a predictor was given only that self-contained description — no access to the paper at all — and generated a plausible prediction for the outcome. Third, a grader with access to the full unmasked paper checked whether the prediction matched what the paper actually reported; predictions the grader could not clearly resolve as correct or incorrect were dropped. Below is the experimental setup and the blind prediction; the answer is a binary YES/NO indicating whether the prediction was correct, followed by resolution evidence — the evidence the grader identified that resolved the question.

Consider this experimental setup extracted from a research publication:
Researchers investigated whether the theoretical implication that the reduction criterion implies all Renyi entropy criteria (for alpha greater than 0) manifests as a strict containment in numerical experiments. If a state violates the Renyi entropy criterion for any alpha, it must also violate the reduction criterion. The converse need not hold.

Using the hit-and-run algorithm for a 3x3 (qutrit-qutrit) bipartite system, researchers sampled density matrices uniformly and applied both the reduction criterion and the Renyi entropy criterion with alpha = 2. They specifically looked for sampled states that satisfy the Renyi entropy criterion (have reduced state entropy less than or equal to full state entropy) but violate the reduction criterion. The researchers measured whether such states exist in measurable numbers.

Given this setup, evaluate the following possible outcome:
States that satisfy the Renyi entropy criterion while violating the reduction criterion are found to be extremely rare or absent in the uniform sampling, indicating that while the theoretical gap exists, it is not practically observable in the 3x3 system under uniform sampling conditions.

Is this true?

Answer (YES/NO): NO